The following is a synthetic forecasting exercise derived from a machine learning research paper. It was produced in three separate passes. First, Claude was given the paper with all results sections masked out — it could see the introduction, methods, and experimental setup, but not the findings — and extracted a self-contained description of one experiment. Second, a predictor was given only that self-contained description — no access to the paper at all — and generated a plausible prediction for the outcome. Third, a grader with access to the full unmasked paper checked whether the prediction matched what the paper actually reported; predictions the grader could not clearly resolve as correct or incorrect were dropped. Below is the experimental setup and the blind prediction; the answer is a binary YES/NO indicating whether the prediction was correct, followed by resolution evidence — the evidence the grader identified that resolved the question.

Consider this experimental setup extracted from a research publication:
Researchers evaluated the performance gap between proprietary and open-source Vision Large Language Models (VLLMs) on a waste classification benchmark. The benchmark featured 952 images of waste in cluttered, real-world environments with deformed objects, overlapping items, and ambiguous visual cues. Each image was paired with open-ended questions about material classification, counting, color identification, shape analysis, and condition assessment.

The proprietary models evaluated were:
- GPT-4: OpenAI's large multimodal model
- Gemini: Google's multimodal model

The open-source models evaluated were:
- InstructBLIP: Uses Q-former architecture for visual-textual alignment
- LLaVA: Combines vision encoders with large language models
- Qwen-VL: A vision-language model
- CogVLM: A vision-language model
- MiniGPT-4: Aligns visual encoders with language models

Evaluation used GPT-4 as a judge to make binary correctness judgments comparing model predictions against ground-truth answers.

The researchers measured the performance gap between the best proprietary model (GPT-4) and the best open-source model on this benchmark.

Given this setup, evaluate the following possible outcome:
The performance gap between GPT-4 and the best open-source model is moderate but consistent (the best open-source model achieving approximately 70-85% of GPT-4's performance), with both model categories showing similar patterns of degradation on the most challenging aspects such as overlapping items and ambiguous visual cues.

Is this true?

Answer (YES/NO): NO